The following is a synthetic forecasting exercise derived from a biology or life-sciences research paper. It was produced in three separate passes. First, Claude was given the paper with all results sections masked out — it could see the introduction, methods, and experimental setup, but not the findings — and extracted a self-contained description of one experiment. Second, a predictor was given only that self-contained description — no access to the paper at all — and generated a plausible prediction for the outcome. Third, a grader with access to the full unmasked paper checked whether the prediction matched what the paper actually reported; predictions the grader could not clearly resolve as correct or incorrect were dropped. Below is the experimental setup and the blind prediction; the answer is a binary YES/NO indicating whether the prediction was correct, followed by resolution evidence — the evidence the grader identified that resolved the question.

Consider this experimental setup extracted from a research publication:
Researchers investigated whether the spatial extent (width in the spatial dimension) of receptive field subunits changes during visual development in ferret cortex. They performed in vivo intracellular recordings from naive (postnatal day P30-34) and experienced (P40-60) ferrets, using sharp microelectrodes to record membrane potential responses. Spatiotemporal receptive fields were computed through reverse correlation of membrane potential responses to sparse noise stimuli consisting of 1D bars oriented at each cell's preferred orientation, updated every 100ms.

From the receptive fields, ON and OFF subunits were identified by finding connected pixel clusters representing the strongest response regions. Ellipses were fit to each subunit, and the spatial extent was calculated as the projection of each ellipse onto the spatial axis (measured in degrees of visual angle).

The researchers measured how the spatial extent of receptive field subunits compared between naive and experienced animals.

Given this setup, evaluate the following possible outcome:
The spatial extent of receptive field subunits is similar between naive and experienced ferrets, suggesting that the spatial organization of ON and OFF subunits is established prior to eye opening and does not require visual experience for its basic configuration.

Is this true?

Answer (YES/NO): YES